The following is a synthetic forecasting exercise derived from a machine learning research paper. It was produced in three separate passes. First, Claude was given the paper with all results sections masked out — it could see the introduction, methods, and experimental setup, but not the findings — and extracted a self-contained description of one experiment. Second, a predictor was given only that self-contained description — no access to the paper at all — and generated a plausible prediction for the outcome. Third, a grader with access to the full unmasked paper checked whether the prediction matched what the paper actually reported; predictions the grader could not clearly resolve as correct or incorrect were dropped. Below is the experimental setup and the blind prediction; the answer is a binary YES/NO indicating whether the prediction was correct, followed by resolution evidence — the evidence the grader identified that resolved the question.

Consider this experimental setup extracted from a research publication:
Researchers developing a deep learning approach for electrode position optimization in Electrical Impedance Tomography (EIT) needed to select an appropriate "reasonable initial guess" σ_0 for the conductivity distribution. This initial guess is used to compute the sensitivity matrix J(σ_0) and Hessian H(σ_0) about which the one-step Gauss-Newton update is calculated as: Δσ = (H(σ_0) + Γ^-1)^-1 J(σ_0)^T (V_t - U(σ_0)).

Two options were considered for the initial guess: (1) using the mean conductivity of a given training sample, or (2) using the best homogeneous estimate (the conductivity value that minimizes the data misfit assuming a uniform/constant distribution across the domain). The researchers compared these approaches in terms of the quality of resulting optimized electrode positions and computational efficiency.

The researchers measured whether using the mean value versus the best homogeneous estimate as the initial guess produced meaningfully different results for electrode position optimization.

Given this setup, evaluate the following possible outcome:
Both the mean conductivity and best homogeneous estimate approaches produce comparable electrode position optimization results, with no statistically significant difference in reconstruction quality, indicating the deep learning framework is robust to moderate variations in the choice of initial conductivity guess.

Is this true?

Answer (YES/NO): YES